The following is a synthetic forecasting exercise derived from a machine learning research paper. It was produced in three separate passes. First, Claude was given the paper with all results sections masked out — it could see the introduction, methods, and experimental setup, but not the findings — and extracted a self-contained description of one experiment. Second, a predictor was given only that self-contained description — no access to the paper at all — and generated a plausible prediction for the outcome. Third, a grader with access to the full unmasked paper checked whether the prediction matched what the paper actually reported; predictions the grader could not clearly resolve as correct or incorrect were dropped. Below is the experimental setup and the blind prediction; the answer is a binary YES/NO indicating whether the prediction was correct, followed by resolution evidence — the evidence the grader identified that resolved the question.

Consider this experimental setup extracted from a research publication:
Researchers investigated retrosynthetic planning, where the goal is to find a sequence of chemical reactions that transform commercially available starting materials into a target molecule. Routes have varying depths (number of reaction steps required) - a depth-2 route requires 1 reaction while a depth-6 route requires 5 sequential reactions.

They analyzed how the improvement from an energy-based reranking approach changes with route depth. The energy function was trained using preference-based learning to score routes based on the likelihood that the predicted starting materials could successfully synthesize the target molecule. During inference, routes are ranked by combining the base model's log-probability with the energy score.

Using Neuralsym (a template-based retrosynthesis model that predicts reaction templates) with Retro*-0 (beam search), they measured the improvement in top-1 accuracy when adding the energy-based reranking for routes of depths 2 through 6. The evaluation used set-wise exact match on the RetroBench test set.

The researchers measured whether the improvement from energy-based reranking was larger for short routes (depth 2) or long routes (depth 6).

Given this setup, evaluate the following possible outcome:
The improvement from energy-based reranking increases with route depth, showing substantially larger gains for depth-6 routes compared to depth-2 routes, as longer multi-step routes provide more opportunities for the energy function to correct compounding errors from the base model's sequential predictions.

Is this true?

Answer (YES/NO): YES